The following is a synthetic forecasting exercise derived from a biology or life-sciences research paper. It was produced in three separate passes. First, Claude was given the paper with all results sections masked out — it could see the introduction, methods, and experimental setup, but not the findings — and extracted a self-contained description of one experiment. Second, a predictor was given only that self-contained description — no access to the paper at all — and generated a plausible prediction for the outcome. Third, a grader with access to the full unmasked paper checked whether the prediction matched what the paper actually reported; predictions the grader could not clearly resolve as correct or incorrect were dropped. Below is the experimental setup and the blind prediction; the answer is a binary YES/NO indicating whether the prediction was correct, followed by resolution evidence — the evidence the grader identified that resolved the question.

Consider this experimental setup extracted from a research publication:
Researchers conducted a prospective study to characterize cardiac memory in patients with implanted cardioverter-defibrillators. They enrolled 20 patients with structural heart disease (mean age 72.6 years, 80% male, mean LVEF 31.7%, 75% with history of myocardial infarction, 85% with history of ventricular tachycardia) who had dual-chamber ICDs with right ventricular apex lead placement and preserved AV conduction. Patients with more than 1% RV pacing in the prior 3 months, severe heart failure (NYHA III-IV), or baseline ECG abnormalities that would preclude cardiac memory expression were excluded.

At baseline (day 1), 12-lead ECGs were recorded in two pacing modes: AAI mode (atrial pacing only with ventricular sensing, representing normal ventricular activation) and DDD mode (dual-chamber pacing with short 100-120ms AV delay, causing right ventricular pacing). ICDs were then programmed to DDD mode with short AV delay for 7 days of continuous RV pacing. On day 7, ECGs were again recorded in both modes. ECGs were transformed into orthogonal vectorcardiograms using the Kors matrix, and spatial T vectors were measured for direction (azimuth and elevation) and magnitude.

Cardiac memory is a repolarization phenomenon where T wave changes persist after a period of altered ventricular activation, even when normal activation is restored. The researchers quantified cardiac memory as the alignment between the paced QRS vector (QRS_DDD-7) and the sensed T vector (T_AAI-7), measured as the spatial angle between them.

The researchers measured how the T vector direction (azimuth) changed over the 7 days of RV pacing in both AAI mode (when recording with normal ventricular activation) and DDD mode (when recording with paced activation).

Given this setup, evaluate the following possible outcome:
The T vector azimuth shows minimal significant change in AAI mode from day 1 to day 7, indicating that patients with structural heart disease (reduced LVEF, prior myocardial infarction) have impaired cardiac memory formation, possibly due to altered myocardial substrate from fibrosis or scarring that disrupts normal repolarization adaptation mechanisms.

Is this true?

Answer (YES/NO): NO